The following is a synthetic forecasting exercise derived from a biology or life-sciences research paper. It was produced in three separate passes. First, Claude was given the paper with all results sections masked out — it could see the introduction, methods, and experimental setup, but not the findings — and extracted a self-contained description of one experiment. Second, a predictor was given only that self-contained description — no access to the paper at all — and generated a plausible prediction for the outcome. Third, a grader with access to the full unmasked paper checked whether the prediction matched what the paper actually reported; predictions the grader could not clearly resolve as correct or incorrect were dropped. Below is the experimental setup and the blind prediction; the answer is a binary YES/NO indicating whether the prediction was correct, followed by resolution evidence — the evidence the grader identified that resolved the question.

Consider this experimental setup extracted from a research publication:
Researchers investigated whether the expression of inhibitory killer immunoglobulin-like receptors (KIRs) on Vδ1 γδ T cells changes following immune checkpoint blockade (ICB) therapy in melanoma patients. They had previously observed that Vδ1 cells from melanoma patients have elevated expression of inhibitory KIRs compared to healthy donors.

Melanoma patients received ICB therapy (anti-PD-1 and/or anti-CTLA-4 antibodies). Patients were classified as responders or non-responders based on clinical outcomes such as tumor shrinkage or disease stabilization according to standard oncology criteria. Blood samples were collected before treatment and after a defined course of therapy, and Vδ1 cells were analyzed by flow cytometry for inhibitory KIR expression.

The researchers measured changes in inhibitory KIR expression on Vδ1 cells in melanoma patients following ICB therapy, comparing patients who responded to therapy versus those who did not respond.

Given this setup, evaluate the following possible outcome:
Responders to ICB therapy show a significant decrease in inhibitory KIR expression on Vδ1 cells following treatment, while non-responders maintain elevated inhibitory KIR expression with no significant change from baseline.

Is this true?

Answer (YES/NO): YES